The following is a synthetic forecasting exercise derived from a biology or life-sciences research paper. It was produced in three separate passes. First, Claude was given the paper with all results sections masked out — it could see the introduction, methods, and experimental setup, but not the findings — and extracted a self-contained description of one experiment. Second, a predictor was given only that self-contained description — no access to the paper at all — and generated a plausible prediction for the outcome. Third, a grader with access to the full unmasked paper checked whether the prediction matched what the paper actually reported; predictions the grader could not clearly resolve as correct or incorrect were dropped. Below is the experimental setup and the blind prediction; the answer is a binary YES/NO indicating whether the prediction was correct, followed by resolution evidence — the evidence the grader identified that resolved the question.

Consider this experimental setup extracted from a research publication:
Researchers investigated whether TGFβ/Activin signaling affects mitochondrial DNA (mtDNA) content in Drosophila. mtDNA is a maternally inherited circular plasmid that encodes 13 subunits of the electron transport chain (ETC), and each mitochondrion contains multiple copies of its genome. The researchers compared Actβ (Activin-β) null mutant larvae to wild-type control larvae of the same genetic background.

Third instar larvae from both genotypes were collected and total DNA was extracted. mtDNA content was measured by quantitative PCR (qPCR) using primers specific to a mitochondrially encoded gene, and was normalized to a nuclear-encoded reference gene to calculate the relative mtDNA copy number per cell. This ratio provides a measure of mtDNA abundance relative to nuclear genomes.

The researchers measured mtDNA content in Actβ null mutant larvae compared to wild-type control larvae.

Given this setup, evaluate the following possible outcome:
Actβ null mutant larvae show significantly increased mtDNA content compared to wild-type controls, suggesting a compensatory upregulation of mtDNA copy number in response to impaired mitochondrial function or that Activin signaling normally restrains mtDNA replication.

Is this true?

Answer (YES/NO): NO